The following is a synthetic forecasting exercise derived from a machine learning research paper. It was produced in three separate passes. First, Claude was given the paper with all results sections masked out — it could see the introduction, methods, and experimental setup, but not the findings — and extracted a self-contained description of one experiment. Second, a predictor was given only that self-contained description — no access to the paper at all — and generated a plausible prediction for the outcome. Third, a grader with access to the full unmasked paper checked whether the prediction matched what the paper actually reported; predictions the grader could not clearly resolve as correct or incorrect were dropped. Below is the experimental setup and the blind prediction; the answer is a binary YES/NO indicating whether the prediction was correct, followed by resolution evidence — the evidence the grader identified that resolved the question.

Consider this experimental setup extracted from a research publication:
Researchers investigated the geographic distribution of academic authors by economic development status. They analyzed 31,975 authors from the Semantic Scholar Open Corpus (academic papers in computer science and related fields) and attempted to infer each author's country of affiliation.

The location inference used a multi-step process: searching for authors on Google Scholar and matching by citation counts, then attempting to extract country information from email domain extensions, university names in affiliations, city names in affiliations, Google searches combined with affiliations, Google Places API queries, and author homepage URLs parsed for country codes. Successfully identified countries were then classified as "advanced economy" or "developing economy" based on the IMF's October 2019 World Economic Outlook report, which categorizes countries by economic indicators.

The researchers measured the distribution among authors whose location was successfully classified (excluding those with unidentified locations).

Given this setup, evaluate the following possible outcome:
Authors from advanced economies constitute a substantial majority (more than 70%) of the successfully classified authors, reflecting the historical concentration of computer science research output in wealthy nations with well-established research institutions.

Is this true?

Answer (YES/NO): YES